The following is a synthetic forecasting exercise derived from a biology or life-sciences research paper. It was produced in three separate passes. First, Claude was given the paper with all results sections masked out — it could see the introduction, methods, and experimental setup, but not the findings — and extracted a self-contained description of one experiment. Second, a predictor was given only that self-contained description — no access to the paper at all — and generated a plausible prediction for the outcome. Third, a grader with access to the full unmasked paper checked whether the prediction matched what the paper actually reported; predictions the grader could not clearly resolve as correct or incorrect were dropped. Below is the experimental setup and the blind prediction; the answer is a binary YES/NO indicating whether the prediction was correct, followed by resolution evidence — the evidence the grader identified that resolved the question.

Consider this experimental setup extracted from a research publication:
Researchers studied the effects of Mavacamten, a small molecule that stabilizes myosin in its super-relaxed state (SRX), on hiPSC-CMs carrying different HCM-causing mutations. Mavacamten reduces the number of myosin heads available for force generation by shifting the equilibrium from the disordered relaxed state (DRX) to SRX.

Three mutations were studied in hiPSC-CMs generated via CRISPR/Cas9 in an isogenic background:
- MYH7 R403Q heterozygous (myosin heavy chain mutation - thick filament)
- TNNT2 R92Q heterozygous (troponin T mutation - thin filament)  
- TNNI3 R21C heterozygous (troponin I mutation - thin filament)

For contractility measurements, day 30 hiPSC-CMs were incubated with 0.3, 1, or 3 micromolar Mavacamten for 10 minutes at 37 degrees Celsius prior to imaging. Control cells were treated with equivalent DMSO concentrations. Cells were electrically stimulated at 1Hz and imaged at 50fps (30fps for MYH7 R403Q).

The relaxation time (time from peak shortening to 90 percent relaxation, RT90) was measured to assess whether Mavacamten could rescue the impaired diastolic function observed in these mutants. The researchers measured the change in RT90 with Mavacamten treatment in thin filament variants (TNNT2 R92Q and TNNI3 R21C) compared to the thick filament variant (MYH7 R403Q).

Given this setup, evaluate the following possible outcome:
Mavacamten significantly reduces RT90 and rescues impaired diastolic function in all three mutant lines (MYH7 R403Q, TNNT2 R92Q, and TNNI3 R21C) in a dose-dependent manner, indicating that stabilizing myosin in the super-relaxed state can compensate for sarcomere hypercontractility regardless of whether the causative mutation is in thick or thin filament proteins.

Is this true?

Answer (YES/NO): NO